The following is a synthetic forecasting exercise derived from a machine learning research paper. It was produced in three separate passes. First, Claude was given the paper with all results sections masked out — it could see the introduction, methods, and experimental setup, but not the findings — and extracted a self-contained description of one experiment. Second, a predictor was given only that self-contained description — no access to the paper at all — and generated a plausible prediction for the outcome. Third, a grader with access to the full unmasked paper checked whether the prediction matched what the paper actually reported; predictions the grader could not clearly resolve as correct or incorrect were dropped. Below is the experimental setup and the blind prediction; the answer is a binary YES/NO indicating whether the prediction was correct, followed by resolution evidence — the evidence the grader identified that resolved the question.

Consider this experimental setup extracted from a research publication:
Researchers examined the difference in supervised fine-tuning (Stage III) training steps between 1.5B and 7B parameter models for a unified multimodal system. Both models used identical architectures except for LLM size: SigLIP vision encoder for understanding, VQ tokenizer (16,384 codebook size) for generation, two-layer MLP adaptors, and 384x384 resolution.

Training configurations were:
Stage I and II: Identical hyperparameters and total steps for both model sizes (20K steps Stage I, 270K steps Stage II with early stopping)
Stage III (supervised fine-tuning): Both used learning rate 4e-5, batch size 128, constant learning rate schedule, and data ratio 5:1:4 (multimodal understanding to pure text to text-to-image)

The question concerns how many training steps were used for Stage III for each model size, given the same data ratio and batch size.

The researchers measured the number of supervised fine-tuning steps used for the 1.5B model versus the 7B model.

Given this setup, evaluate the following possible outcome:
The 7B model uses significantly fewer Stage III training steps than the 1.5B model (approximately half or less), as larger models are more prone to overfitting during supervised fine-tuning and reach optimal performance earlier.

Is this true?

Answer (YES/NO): YES